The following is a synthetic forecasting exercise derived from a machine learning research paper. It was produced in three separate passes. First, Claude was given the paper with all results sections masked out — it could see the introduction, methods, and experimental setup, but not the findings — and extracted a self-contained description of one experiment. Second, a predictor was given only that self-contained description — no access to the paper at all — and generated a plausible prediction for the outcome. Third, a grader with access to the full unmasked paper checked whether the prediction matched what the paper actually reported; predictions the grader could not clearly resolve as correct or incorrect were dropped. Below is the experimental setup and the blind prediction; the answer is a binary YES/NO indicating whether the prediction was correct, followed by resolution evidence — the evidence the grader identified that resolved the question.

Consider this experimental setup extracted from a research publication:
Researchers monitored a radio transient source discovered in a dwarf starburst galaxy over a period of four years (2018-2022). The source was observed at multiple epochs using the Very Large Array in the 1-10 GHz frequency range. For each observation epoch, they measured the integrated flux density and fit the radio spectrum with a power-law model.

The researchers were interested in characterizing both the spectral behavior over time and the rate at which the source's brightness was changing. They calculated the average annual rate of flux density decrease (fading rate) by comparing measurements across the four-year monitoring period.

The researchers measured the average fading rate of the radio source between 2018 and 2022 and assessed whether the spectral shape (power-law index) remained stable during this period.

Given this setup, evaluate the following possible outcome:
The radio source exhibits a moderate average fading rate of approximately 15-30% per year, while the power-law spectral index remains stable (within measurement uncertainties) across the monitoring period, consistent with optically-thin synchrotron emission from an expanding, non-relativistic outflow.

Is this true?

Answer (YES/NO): NO